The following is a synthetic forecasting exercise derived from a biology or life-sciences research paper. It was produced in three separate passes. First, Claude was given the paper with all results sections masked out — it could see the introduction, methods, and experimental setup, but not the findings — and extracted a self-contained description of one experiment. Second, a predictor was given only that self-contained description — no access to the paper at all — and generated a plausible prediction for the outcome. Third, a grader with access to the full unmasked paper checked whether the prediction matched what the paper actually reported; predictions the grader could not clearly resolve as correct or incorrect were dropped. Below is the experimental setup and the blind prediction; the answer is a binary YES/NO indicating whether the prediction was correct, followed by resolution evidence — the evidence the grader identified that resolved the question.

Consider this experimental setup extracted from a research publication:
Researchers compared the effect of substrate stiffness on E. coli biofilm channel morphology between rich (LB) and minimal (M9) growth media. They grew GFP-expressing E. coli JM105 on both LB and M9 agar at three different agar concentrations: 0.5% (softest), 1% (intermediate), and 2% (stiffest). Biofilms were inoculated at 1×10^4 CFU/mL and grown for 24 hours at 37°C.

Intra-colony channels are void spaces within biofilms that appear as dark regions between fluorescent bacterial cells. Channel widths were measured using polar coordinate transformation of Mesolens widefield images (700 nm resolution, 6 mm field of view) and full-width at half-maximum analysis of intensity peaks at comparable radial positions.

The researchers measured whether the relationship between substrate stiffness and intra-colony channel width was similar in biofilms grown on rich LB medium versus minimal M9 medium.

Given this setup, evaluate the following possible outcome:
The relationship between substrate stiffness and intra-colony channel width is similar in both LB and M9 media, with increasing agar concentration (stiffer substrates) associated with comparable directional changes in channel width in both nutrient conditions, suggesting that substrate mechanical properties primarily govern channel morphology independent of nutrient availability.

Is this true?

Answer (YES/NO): NO